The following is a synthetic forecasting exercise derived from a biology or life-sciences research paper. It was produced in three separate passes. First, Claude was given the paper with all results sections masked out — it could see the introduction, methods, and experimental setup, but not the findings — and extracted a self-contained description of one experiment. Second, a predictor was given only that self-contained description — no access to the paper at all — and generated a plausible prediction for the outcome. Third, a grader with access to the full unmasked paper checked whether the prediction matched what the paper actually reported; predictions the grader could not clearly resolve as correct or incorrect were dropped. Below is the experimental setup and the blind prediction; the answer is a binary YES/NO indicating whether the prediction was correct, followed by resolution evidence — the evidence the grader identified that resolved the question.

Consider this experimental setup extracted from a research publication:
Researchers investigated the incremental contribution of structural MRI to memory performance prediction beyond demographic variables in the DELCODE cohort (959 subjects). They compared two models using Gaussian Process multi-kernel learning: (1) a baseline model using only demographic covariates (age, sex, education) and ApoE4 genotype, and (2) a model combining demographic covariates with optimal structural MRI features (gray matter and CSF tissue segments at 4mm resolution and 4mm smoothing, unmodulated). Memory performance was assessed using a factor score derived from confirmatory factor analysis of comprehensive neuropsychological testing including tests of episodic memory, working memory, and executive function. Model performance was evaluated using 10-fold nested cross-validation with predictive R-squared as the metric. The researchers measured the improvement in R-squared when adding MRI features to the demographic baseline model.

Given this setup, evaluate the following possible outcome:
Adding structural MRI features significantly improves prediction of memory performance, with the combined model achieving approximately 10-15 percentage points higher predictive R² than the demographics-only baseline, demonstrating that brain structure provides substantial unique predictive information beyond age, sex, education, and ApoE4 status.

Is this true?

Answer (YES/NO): NO